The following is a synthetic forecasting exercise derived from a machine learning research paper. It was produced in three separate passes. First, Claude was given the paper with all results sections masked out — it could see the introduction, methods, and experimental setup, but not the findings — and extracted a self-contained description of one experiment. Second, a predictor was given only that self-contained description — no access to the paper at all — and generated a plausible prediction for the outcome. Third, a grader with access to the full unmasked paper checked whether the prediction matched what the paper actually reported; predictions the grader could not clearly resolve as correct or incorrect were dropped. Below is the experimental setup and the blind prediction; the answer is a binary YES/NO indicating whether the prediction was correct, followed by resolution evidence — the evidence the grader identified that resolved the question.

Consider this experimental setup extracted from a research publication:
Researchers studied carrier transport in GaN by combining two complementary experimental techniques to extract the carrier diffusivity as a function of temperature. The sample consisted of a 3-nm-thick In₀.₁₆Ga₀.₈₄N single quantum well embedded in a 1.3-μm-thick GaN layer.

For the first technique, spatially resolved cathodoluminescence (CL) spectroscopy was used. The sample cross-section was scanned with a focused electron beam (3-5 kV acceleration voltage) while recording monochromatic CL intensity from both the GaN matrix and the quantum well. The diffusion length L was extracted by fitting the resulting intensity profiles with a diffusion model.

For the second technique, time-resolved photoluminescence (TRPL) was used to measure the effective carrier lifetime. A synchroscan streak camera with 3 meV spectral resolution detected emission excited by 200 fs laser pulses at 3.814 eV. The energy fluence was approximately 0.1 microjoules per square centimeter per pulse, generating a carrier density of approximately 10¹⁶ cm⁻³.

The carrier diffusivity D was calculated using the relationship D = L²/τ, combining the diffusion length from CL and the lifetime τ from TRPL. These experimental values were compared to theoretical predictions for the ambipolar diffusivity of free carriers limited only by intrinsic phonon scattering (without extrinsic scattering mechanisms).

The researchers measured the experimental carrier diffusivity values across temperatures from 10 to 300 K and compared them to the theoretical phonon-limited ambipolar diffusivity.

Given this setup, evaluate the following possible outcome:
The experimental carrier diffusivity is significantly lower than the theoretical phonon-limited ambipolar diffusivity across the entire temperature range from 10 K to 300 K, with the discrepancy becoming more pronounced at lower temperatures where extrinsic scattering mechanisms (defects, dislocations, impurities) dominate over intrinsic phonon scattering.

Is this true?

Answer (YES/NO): NO